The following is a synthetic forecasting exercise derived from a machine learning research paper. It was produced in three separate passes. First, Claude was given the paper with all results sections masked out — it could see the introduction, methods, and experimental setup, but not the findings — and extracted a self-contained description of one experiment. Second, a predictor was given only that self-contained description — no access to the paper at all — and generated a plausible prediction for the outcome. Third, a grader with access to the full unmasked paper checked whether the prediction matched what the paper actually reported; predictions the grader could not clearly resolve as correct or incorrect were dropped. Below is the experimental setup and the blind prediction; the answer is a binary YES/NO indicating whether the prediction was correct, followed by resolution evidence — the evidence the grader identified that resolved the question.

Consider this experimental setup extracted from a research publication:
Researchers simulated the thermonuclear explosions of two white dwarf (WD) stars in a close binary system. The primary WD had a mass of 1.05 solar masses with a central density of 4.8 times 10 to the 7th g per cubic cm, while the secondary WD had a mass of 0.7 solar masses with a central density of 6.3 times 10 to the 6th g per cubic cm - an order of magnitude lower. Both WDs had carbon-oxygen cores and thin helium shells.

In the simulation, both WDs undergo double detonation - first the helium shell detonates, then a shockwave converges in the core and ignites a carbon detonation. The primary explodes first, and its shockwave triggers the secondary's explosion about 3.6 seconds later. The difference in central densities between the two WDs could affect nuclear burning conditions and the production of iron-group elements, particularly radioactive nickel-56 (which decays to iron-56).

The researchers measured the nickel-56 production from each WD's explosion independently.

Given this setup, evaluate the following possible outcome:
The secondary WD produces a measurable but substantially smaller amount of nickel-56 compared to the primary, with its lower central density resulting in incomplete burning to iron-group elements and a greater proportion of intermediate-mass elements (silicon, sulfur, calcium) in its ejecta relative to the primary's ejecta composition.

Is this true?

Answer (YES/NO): NO